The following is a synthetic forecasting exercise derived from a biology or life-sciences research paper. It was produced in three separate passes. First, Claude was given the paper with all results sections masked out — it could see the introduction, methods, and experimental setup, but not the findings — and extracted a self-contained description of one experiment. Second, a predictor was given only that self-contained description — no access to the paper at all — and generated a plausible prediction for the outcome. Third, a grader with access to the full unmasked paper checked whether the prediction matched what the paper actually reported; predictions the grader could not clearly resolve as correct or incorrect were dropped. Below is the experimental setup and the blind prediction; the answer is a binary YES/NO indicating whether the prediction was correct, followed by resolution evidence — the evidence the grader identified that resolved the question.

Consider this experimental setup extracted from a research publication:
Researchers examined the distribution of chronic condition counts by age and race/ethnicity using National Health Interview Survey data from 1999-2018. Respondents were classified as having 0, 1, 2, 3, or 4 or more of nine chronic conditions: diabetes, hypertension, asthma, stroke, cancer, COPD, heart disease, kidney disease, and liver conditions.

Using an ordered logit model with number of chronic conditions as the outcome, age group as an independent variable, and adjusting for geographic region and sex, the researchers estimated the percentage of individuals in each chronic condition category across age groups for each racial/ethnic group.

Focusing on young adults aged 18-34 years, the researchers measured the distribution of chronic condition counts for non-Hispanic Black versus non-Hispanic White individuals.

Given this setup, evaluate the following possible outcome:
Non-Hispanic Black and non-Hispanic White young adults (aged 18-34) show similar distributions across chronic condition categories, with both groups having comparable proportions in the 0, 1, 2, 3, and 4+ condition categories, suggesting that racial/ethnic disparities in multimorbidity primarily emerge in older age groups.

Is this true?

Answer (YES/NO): NO